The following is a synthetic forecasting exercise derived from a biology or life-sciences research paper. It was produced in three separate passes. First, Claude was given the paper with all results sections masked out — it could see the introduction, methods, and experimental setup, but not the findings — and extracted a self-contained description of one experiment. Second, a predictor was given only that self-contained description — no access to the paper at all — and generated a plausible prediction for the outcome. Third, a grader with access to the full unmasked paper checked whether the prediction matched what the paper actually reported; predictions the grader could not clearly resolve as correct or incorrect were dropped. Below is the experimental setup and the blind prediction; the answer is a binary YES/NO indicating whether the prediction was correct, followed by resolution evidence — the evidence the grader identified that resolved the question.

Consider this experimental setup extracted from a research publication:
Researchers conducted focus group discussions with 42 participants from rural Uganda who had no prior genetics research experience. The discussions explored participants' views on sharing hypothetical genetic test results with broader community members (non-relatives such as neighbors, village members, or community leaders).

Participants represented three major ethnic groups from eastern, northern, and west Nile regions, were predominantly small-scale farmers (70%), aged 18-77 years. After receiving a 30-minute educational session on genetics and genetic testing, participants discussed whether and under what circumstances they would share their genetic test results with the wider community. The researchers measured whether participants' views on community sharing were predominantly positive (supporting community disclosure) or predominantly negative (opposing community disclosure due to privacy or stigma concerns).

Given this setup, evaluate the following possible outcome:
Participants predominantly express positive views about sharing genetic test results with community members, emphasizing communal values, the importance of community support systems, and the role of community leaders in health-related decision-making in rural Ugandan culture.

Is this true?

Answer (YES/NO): NO